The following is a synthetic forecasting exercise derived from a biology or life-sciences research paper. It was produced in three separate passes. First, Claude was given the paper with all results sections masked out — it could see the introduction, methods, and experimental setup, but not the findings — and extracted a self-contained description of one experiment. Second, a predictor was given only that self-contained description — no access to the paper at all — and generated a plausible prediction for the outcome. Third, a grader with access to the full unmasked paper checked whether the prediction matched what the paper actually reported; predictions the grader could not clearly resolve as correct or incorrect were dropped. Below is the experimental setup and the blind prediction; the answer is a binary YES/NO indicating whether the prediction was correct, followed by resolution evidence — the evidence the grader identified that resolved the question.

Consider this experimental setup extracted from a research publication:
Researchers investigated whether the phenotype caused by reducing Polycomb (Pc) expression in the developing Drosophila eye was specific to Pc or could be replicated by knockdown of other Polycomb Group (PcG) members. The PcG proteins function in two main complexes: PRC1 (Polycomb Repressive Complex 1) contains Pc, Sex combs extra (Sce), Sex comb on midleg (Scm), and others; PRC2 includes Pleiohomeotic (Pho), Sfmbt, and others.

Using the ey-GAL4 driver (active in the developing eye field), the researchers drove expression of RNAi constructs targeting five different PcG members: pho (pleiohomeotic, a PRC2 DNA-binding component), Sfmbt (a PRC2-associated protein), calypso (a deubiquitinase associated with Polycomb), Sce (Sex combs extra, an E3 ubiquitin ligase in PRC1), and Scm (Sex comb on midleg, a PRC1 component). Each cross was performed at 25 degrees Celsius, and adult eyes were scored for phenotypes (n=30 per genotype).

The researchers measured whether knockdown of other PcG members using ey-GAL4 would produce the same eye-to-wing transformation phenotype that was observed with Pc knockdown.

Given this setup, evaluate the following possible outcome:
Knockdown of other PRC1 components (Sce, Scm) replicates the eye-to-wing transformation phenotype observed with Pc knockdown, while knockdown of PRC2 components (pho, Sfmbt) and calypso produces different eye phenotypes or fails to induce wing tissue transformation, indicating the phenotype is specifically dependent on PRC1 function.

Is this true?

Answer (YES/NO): NO